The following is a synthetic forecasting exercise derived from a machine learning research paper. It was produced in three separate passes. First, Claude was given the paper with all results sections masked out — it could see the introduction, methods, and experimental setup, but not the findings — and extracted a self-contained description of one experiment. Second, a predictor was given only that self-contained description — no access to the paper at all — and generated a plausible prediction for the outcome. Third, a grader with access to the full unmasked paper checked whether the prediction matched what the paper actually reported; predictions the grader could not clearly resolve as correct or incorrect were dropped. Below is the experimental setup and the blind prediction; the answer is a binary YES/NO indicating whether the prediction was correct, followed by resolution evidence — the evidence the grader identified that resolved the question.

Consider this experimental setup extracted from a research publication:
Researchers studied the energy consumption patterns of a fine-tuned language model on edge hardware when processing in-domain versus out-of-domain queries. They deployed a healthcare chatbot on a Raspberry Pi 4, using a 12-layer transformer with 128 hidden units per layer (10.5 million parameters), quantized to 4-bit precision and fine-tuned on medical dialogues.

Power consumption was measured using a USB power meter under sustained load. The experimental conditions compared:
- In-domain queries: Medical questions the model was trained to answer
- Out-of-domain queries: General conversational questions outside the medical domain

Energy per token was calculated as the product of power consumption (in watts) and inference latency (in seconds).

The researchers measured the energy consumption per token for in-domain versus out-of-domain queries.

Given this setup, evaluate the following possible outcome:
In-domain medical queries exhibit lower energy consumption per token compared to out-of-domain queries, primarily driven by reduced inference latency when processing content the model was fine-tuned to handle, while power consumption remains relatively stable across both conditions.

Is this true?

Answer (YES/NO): YES